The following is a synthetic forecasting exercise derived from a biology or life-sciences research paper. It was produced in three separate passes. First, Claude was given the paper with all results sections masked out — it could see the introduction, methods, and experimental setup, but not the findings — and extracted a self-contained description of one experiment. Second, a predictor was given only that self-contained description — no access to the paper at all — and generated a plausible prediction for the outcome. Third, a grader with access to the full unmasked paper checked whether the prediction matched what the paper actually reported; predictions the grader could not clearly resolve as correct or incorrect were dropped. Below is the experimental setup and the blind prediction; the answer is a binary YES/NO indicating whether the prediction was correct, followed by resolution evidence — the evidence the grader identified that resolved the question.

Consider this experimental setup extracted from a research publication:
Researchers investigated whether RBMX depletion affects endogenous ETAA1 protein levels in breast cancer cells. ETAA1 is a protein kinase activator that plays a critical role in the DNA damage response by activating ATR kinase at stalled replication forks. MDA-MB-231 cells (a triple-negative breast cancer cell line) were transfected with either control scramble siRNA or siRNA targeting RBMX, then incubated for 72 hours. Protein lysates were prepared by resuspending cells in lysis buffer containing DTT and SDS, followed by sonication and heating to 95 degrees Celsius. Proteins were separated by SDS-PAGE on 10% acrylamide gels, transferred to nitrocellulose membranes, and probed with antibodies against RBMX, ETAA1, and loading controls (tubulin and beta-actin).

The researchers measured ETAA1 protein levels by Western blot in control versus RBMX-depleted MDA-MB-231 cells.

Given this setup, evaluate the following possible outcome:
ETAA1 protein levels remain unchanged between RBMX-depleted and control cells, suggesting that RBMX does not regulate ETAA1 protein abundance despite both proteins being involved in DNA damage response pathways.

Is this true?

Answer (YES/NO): NO